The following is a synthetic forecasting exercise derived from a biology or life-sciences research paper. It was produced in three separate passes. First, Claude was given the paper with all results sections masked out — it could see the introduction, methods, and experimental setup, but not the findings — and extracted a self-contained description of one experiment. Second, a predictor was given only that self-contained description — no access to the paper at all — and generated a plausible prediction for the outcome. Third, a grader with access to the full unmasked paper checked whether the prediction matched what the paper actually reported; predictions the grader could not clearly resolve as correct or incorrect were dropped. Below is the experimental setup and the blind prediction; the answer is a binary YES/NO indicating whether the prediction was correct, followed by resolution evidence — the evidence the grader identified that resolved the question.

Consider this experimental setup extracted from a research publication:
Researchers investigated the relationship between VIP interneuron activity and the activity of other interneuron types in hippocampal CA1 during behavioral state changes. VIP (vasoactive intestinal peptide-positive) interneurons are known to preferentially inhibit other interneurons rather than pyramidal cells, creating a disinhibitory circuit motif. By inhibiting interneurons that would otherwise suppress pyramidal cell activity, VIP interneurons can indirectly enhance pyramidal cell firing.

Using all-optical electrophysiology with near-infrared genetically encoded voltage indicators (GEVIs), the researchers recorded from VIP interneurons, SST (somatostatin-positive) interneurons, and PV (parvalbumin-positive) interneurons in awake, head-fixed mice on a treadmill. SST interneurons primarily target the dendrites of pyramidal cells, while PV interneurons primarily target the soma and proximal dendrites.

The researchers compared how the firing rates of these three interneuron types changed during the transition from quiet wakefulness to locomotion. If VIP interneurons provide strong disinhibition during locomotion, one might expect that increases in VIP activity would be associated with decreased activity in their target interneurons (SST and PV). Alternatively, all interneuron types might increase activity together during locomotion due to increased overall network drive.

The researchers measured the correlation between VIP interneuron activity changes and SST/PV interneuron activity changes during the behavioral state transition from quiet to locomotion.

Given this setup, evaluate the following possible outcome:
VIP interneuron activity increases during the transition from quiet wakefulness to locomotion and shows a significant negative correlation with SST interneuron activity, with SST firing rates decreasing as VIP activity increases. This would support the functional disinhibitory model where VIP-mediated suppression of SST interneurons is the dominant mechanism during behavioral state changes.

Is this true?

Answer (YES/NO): NO